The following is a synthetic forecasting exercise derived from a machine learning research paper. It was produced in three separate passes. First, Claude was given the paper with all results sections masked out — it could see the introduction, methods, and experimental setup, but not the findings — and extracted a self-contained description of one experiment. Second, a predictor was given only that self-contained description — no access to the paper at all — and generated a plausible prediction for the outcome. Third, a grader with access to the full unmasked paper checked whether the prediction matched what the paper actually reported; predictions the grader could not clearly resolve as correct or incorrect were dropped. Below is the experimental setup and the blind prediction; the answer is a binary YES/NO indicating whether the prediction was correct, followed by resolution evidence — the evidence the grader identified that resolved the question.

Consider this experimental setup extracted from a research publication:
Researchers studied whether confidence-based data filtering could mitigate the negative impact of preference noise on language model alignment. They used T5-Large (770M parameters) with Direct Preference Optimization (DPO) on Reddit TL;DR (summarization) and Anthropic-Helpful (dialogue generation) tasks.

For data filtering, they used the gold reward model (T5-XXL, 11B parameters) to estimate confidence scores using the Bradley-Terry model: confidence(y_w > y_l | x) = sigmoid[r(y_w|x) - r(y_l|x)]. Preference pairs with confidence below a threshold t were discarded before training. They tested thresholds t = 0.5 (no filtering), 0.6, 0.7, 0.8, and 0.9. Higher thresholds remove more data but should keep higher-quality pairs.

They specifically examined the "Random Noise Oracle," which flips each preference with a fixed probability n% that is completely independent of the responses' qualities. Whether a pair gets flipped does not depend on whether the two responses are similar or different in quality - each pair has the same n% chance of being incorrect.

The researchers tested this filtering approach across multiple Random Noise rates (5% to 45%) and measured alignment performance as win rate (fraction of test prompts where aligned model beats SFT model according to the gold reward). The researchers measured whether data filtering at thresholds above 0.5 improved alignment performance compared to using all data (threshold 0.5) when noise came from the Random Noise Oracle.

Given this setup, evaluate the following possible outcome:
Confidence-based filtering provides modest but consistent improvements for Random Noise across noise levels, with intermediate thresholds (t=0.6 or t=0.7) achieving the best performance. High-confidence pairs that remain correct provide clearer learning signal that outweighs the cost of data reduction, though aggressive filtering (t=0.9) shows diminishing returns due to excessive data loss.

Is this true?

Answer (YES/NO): NO